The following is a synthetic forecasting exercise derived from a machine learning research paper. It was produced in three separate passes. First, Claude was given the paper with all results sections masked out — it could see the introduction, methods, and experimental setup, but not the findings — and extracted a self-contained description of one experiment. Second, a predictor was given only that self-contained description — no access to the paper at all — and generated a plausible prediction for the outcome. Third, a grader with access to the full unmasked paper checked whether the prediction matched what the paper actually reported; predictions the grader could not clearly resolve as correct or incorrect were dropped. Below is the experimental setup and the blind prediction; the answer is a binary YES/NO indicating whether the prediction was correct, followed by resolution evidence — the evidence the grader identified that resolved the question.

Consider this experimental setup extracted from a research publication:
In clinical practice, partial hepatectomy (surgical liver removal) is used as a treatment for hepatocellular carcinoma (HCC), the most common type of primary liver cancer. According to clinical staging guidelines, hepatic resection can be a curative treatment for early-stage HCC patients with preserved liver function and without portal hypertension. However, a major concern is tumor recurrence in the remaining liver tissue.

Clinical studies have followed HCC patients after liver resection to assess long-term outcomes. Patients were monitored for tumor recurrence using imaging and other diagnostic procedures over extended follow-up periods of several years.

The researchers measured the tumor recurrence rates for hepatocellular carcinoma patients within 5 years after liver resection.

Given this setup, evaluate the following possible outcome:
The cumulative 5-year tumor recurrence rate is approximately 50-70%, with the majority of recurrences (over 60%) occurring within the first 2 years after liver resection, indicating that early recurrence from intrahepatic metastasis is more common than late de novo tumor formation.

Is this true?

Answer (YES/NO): NO